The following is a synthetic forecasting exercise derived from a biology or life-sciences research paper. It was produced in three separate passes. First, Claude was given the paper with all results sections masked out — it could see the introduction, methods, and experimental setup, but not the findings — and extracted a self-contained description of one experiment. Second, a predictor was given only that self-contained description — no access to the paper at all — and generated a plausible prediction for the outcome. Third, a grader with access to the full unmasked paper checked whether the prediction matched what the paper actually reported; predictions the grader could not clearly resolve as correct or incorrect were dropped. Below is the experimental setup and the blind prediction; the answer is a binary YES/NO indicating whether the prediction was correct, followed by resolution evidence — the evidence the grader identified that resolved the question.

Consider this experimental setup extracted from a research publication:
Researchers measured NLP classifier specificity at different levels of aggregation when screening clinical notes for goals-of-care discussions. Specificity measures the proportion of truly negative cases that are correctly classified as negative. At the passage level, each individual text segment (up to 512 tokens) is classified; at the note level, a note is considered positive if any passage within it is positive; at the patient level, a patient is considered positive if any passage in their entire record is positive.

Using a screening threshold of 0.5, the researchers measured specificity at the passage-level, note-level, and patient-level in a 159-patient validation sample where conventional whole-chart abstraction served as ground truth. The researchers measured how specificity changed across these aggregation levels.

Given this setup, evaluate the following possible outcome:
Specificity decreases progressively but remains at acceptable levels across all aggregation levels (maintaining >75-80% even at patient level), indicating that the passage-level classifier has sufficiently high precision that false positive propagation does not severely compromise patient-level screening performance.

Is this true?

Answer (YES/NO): NO